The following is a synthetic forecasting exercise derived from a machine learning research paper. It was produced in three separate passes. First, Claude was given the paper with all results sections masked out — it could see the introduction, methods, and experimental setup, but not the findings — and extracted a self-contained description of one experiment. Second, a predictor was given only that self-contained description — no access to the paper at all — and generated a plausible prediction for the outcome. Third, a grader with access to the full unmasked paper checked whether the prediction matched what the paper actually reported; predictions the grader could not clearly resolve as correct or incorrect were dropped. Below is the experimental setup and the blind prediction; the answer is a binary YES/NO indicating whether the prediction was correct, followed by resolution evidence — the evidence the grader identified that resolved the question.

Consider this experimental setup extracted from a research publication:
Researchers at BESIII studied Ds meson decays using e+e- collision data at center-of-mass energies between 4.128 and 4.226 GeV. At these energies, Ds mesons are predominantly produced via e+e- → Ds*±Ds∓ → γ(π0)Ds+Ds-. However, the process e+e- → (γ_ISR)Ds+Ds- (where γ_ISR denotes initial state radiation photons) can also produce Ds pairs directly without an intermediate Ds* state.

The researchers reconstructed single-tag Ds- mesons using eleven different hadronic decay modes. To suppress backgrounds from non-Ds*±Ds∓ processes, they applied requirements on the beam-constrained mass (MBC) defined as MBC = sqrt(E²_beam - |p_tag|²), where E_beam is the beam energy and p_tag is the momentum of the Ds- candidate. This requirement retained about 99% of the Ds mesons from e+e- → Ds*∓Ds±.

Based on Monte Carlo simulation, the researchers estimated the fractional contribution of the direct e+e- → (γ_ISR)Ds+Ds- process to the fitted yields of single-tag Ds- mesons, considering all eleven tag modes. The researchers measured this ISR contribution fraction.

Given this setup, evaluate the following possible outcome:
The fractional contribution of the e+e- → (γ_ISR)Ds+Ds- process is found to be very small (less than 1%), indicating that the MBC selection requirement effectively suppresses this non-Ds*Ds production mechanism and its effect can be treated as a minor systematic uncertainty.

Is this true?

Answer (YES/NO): NO